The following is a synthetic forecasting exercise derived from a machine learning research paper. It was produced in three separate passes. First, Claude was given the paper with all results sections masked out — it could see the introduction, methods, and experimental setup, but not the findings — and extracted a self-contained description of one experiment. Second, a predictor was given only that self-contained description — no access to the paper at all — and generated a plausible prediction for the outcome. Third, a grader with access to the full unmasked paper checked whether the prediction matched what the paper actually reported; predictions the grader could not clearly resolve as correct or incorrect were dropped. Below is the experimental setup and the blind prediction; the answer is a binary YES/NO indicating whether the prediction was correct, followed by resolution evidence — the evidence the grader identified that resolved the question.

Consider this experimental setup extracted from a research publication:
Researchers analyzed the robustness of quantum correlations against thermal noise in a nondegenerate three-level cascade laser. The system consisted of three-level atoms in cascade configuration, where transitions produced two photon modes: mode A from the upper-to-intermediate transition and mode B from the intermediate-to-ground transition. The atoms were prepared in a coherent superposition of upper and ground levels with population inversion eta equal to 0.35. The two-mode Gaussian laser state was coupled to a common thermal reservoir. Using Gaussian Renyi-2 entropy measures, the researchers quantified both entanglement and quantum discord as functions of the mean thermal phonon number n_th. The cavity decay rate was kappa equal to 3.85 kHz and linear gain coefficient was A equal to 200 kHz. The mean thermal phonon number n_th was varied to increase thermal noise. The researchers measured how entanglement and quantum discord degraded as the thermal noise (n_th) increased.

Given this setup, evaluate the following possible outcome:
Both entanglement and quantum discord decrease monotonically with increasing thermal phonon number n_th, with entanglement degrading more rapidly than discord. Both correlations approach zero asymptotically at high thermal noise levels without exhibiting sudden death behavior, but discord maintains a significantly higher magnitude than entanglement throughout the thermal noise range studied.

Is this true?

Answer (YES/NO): NO